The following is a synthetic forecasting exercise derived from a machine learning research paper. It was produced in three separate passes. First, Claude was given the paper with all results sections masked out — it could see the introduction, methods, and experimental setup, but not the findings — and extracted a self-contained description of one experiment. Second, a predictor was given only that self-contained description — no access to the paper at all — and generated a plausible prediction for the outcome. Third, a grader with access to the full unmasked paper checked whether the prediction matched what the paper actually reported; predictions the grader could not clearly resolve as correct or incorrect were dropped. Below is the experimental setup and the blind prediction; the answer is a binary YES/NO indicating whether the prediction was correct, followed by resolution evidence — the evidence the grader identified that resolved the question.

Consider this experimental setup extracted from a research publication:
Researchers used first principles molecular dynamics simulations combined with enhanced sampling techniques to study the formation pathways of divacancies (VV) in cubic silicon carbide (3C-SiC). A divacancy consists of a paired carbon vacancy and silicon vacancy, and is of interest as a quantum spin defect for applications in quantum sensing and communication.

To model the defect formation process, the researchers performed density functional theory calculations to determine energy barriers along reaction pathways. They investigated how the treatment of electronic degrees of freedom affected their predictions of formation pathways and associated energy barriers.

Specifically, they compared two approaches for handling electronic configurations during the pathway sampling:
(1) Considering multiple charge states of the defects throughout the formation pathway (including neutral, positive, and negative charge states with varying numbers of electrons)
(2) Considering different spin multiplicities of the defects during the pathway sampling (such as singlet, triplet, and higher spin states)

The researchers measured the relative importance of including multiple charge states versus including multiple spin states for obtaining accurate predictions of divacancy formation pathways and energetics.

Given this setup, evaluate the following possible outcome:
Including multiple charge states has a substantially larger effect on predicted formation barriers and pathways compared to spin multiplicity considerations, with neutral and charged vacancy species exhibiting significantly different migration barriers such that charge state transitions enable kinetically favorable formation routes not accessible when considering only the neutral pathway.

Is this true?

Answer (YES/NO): YES